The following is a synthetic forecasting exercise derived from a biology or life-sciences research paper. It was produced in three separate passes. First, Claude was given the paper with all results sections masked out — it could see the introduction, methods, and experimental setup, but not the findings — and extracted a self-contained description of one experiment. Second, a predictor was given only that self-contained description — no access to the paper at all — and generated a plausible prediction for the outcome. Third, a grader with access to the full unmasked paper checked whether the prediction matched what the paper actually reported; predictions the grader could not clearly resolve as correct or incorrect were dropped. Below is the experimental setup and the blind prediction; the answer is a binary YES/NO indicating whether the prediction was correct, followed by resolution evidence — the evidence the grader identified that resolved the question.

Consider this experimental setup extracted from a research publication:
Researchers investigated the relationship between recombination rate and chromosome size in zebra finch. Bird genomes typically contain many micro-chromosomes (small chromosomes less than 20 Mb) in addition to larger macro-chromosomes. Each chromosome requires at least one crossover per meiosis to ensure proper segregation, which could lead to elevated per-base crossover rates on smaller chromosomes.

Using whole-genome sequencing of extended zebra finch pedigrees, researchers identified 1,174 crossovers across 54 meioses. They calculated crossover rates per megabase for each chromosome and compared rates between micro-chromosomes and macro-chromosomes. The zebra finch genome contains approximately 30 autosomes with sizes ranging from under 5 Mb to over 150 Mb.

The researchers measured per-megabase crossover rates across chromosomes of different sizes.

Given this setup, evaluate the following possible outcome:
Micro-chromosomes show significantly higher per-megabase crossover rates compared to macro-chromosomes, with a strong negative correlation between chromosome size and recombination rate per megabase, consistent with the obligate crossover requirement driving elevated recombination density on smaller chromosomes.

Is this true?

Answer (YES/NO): YES